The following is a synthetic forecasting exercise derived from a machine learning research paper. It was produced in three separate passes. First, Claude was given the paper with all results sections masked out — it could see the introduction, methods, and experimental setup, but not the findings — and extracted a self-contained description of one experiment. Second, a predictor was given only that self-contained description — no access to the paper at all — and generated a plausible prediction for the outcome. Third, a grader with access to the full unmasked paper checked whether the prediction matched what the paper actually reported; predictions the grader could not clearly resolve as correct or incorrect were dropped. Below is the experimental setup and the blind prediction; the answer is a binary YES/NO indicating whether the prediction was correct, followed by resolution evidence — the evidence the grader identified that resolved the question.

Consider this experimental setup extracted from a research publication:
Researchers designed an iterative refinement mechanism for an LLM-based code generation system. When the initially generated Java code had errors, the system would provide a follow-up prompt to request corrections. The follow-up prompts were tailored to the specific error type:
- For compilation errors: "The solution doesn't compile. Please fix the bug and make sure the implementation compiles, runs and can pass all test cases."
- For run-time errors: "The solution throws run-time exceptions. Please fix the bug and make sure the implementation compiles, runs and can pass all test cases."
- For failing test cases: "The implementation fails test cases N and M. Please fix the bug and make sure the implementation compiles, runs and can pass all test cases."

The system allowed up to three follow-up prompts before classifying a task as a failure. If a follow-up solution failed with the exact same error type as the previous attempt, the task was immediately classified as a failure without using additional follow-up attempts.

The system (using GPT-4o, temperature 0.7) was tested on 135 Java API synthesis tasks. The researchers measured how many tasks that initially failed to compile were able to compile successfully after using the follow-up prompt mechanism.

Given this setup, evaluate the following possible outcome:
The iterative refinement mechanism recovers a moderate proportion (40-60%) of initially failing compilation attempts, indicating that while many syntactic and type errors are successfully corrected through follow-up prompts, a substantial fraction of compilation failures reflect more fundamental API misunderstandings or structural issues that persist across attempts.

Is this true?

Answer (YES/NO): NO